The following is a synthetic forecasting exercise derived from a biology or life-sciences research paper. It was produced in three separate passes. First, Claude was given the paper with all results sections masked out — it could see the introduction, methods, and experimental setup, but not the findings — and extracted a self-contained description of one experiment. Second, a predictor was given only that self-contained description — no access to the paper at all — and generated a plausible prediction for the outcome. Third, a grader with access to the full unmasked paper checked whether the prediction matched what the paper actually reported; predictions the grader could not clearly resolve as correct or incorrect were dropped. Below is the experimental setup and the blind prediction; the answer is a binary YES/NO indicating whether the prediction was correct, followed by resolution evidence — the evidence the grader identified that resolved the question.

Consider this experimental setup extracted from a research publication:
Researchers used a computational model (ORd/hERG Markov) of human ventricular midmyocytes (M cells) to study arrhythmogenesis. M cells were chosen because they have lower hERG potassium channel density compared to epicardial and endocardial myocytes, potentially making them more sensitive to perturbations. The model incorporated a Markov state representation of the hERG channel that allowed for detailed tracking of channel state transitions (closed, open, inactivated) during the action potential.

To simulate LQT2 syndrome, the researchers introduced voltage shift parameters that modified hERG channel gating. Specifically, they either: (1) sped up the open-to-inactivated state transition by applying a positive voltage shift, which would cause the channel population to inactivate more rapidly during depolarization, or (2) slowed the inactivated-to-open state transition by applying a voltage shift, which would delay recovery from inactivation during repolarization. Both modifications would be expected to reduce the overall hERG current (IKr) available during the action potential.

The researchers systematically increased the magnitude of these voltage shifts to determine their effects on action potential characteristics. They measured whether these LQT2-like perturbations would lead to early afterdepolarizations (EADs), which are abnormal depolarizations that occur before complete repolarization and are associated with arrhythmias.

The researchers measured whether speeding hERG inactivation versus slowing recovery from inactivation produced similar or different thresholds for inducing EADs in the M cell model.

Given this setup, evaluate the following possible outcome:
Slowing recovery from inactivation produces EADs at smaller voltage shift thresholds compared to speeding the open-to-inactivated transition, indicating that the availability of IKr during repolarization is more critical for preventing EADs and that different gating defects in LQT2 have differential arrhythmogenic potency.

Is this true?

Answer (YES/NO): NO